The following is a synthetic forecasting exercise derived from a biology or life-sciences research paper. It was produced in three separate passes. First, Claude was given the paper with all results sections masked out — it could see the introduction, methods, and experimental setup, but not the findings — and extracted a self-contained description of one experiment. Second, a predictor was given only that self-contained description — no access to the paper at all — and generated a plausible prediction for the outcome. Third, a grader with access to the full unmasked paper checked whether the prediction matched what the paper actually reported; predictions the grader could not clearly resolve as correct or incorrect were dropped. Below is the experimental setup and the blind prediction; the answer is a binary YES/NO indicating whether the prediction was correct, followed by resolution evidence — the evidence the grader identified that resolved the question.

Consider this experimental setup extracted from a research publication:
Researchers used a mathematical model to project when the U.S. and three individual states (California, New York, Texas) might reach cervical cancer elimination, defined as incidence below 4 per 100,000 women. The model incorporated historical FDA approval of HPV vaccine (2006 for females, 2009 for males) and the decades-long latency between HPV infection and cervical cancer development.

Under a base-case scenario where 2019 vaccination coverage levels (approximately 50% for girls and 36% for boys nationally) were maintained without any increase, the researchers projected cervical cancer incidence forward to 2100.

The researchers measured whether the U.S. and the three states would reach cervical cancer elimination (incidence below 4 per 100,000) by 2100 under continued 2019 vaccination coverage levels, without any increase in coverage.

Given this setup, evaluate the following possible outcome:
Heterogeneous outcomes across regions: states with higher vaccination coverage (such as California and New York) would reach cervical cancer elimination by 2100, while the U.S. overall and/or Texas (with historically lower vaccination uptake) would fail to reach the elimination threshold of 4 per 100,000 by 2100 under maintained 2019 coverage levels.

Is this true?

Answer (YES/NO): NO